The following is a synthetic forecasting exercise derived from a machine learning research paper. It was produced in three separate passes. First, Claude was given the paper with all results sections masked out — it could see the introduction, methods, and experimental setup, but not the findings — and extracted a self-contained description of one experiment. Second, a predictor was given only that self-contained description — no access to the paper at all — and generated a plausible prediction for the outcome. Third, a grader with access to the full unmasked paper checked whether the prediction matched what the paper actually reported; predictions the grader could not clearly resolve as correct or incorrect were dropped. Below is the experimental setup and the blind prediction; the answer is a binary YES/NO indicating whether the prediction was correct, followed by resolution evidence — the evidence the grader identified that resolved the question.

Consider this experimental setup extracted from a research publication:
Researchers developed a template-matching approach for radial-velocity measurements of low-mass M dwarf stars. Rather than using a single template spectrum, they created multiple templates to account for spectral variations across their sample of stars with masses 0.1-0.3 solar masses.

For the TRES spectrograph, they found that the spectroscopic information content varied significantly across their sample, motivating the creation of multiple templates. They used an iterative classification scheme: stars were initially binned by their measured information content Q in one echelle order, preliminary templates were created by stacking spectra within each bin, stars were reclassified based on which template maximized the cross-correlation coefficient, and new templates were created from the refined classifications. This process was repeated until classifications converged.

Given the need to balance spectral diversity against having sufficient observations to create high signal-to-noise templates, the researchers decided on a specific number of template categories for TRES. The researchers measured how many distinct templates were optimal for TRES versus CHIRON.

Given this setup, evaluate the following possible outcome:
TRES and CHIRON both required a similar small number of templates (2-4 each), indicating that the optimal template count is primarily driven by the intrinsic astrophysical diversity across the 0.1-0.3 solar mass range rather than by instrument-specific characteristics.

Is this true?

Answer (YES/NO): NO